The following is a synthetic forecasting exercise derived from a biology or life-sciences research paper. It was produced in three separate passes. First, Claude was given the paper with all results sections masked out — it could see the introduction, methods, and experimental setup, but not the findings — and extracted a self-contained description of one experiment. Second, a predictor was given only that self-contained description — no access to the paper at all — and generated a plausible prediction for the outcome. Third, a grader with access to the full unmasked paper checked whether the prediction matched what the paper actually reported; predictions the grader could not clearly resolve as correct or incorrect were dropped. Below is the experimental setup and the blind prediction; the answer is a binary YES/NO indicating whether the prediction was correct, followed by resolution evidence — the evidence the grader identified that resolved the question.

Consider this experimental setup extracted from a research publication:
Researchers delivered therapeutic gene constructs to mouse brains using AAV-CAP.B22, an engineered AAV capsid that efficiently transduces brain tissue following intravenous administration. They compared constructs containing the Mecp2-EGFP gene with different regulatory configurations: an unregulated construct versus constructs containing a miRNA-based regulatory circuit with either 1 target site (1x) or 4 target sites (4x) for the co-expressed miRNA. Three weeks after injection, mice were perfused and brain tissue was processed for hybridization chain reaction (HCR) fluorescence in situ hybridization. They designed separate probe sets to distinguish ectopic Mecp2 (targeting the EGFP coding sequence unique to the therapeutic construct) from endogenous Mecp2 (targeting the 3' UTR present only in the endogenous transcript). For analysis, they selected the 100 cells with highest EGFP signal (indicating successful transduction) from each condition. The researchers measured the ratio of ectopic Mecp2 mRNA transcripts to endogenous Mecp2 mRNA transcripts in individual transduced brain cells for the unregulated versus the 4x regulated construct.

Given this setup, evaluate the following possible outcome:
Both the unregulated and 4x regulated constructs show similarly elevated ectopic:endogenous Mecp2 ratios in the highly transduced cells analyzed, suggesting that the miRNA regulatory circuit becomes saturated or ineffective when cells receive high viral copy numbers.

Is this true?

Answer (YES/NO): NO